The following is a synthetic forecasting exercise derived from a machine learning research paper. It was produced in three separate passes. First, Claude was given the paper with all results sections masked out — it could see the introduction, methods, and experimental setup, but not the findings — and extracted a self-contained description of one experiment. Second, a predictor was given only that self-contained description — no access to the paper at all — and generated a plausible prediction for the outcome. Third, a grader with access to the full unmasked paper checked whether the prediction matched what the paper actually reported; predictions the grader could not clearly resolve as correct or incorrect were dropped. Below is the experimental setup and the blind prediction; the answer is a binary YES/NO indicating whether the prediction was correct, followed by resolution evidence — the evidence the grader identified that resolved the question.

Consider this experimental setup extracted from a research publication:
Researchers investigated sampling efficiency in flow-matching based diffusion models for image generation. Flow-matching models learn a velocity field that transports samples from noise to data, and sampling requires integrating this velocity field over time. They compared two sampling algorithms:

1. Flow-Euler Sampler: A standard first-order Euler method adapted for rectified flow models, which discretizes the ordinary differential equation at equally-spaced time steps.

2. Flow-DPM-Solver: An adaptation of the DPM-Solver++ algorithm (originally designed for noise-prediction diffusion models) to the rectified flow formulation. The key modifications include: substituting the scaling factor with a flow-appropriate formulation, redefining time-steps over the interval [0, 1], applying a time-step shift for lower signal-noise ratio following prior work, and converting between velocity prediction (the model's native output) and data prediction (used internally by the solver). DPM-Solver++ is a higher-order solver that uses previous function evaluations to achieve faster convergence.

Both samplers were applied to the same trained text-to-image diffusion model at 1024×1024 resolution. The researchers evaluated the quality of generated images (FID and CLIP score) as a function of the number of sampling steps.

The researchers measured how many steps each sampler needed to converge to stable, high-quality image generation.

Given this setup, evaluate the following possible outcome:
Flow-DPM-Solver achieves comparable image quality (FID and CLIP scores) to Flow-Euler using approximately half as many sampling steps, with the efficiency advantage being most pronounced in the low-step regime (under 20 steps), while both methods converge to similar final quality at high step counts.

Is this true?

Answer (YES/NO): NO